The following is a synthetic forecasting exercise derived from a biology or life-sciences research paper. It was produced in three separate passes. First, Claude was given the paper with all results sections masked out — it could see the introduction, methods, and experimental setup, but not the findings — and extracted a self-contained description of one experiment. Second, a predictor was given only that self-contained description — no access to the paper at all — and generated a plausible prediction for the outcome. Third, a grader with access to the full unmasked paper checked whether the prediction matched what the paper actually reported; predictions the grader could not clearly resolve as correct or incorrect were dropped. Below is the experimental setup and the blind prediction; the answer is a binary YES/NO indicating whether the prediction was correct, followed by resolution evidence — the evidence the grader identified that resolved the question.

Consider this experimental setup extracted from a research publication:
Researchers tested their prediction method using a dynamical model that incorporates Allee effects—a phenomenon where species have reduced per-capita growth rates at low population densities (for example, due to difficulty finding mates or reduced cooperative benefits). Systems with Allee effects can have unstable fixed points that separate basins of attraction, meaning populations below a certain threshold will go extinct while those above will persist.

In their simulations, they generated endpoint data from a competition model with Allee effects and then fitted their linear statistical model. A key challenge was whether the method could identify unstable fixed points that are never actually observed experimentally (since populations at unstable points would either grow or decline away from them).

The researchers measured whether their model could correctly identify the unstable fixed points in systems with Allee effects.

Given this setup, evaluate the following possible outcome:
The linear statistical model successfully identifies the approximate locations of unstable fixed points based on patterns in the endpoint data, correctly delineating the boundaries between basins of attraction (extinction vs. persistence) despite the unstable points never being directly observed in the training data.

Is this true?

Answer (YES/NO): YES